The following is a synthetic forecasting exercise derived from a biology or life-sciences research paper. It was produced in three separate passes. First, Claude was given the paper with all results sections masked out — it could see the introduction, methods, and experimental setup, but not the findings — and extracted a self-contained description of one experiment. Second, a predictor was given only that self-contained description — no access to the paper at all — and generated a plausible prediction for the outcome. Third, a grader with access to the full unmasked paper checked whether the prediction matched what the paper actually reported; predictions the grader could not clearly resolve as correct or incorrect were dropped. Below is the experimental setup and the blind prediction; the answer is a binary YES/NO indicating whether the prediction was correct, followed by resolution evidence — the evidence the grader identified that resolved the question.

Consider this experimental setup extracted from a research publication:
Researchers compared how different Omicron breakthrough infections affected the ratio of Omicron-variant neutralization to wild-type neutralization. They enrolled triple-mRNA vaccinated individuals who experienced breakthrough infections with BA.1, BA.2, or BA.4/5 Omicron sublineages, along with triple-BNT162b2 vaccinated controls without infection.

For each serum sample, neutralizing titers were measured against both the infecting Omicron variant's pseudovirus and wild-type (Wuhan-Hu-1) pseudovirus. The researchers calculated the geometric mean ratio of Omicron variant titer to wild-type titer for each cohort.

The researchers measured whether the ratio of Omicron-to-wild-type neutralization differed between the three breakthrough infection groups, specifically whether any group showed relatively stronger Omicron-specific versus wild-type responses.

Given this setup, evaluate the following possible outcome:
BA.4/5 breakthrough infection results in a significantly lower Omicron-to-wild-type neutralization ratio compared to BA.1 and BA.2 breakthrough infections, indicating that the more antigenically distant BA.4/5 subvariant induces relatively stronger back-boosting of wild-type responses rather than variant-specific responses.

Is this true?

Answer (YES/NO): NO